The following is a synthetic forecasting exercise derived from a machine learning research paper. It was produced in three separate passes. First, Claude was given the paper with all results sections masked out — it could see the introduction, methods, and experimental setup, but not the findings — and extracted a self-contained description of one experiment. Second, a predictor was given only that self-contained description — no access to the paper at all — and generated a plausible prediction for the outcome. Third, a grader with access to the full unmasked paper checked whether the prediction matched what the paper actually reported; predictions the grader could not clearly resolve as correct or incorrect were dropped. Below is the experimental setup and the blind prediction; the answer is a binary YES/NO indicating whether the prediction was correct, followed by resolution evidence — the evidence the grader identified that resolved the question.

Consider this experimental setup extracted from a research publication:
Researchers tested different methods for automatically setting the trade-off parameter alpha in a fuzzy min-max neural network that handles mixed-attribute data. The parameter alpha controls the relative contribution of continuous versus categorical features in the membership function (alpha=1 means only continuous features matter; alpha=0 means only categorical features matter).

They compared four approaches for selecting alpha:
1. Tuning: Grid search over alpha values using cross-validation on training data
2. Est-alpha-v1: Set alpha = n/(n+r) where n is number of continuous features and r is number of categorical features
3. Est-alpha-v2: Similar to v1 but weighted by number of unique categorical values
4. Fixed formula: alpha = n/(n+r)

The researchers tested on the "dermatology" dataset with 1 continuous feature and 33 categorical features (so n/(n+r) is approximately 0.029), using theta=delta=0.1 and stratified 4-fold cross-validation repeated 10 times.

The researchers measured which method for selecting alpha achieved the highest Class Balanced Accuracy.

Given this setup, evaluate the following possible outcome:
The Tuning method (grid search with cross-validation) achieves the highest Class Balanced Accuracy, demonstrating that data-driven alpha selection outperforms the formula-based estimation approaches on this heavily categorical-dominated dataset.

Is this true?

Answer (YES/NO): NO